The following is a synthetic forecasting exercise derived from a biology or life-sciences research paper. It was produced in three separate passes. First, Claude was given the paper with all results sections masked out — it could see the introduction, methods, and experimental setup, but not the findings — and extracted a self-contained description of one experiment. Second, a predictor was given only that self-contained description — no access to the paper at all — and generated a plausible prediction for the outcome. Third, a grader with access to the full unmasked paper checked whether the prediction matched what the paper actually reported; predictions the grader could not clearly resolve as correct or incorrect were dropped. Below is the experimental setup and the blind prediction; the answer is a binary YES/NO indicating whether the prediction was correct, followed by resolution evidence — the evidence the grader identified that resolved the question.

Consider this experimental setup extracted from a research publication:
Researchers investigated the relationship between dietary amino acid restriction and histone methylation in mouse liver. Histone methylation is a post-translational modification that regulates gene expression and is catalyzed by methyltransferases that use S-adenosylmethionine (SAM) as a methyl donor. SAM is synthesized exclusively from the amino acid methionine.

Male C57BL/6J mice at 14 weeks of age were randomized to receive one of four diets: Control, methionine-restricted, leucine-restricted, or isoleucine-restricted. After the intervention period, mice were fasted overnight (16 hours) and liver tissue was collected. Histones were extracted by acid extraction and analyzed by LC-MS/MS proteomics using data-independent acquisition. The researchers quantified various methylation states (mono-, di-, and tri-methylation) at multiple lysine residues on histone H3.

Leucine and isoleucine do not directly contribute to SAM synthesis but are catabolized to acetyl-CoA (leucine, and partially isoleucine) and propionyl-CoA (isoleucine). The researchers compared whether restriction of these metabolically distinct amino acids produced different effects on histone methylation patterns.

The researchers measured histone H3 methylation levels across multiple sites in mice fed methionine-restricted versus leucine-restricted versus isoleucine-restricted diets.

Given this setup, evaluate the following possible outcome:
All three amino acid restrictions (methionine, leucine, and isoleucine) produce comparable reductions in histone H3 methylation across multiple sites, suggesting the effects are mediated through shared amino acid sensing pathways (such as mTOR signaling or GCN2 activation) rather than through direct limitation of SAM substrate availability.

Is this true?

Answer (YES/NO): NO